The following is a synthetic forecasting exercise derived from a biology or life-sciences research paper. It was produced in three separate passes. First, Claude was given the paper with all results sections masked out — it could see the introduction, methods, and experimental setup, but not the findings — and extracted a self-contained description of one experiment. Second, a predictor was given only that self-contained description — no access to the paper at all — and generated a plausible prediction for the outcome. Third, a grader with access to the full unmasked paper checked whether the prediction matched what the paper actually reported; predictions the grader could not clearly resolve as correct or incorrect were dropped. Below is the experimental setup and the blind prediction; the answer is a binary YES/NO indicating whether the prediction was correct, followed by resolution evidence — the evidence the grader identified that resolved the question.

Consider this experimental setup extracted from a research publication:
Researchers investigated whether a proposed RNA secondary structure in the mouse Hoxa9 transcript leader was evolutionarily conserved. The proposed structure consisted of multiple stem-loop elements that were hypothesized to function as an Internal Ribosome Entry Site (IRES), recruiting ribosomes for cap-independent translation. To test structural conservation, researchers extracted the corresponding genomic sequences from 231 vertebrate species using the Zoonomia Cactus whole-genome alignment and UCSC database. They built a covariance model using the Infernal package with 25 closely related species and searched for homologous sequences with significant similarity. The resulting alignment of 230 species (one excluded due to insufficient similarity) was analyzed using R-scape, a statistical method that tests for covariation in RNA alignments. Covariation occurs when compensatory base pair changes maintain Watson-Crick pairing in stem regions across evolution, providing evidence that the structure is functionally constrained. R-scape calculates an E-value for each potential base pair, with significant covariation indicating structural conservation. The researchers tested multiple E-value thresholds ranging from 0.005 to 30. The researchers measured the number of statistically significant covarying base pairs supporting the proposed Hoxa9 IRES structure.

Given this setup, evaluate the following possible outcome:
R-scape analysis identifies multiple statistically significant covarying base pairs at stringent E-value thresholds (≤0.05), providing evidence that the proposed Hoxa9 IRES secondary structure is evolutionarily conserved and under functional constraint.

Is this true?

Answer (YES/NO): NO